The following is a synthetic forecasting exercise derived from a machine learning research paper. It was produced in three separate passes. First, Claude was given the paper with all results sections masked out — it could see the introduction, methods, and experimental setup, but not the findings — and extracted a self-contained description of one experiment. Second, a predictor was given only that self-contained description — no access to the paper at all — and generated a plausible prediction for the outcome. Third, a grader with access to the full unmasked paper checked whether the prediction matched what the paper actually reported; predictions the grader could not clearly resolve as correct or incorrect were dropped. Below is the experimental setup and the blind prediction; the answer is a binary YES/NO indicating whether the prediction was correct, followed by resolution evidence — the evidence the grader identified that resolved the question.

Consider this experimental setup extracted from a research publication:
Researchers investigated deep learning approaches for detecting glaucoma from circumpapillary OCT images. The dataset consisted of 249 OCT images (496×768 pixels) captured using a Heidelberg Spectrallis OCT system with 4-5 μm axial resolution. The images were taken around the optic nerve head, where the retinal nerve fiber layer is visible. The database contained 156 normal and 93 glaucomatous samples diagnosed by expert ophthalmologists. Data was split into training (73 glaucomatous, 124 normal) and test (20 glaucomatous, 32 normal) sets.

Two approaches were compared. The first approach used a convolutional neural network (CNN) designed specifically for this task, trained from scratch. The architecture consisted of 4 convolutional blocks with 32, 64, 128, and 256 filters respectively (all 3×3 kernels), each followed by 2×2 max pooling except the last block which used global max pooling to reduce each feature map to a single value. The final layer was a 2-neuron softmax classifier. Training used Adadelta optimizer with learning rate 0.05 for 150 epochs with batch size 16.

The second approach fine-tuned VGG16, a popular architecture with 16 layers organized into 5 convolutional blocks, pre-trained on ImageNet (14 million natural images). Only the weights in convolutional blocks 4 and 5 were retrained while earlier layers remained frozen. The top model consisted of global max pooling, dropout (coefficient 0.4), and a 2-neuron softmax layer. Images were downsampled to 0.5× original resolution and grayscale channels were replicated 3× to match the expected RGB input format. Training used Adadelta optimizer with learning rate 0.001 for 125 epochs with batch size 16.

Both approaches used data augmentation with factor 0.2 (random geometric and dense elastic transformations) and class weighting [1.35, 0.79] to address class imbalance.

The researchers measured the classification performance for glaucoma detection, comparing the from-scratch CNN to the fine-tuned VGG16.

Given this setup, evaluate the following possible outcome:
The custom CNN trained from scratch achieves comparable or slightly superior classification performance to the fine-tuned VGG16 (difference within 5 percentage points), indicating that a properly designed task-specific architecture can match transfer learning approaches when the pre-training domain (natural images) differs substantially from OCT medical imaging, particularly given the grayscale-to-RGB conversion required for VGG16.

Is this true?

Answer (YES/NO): NO